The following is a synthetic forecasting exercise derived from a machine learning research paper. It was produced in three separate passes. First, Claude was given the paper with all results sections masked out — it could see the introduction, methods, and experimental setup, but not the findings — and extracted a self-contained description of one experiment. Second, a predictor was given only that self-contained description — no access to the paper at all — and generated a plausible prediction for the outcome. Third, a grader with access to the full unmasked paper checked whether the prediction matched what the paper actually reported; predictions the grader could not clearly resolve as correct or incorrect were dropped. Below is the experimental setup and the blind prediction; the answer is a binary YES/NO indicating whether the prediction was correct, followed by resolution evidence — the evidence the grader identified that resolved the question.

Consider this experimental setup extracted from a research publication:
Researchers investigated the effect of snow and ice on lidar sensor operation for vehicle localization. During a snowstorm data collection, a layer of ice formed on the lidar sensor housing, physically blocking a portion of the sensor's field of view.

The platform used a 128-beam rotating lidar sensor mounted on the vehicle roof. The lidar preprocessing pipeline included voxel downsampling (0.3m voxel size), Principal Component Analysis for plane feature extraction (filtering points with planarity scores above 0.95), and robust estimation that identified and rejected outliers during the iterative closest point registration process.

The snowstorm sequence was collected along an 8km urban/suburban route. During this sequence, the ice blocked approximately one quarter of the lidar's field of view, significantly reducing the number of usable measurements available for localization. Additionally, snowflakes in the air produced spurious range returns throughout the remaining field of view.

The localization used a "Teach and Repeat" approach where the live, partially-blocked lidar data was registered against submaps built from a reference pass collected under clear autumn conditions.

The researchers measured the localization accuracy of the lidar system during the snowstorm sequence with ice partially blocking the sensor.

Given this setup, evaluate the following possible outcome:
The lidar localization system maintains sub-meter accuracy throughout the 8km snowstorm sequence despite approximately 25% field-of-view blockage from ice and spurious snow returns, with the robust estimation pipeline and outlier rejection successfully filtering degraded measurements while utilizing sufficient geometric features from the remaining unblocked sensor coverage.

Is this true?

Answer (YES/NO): YES